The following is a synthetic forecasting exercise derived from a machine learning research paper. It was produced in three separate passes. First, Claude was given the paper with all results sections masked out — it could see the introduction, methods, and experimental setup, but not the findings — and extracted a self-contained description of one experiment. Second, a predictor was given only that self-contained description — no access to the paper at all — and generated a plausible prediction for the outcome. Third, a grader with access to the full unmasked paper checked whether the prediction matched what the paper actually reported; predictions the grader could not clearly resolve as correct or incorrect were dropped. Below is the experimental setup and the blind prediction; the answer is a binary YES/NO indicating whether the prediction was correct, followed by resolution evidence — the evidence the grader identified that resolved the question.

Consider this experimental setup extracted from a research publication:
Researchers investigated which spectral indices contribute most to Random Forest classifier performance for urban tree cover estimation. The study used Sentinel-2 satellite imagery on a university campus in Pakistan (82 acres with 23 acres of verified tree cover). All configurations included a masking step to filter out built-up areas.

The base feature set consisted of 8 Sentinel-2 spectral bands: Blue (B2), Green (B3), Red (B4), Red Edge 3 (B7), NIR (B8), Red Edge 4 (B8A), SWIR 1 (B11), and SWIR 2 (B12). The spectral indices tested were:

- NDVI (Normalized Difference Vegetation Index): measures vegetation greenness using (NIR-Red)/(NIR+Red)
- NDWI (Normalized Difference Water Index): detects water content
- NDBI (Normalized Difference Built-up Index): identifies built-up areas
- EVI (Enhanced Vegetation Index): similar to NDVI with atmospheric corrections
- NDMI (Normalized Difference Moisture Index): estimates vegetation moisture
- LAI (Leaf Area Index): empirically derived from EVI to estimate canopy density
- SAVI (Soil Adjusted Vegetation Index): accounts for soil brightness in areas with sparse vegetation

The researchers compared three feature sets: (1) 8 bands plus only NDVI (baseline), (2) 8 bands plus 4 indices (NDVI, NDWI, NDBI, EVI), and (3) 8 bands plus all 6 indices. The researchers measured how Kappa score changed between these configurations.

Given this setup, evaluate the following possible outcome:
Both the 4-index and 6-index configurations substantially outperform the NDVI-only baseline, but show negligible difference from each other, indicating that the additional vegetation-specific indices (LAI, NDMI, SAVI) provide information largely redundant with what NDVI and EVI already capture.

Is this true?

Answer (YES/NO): NO